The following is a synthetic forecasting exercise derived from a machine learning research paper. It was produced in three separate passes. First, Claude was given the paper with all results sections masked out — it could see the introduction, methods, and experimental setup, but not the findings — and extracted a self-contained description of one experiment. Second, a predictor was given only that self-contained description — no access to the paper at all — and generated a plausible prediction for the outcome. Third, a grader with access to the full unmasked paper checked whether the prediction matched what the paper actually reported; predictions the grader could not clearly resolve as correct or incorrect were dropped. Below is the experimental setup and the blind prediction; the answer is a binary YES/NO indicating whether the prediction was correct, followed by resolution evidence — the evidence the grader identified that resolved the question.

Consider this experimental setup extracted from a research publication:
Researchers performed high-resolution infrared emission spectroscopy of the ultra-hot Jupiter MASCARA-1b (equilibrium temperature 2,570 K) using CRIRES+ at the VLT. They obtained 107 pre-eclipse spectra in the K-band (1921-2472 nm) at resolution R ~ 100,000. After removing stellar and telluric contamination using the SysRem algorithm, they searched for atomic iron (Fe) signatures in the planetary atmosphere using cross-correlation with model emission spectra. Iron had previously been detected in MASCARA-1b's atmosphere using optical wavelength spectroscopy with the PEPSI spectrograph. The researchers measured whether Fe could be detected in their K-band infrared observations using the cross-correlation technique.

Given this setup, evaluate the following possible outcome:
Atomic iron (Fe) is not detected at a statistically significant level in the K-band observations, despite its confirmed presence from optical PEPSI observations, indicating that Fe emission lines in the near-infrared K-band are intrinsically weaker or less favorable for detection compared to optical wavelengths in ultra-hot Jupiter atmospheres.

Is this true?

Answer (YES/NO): NO